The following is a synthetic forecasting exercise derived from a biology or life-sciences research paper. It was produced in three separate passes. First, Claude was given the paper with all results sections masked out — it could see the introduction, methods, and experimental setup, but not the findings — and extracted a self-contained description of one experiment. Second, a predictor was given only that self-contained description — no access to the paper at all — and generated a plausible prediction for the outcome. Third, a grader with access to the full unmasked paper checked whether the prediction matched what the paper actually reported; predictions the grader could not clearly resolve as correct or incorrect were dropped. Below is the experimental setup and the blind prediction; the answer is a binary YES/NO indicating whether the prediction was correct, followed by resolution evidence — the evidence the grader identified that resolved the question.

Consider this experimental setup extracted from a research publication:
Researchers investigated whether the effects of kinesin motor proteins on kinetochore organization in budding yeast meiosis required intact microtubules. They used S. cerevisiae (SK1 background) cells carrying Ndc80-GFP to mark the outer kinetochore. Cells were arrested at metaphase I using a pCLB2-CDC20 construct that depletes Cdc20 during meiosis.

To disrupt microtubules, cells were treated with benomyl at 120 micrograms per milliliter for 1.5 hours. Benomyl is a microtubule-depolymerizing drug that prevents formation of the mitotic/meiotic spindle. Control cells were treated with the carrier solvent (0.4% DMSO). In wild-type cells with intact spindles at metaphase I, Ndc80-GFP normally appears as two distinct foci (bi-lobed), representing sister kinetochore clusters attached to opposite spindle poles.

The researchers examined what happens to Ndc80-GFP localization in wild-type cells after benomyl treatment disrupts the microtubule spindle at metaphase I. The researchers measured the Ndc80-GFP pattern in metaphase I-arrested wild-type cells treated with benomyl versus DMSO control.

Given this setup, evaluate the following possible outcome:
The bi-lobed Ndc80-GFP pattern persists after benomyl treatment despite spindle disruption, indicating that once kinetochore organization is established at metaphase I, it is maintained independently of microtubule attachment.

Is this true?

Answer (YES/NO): NO